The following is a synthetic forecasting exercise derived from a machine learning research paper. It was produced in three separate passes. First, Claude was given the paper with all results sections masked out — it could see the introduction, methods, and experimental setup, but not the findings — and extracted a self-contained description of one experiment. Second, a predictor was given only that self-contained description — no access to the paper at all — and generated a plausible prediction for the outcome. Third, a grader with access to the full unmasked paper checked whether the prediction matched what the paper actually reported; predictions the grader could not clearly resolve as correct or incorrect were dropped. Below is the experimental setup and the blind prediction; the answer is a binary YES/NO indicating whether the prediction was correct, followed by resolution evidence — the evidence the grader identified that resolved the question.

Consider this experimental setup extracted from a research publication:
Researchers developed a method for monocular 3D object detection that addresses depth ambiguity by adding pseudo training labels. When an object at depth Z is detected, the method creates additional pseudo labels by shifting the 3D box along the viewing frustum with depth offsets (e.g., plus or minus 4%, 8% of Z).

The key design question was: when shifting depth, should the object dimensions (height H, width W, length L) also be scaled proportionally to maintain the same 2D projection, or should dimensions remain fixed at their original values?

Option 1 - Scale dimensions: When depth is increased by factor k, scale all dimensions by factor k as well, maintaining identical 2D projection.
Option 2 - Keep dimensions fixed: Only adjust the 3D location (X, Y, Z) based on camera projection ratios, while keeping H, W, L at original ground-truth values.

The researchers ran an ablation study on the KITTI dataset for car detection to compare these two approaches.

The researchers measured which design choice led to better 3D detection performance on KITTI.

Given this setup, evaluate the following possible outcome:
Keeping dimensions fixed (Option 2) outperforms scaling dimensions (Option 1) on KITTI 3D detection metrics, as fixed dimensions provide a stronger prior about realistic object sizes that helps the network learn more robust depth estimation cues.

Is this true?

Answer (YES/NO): YES